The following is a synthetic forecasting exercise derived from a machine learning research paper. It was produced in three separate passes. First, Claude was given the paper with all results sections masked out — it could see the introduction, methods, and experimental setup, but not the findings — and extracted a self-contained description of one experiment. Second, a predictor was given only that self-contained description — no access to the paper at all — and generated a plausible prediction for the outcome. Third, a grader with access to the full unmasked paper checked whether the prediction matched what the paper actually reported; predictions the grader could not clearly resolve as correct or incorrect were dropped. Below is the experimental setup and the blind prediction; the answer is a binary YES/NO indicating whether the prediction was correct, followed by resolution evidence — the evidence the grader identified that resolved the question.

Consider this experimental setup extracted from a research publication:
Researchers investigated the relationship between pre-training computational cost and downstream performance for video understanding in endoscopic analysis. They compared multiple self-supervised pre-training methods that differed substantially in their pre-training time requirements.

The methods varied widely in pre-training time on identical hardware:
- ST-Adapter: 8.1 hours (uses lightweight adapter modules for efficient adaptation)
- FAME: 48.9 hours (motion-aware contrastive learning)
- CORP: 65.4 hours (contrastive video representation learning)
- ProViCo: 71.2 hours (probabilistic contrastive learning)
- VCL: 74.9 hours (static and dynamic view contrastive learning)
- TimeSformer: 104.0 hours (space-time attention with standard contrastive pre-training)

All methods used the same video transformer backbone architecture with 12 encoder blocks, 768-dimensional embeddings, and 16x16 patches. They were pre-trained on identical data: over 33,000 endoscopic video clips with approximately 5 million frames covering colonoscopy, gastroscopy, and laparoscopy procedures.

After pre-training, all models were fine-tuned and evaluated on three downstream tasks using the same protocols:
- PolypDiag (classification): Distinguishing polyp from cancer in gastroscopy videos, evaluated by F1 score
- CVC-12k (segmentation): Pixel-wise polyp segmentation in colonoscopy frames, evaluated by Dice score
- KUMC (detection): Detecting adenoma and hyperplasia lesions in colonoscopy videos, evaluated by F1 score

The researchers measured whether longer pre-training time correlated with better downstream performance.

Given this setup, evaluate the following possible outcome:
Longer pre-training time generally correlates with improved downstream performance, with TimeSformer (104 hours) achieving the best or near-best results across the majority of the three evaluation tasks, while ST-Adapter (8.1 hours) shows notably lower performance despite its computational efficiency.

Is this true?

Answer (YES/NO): NO